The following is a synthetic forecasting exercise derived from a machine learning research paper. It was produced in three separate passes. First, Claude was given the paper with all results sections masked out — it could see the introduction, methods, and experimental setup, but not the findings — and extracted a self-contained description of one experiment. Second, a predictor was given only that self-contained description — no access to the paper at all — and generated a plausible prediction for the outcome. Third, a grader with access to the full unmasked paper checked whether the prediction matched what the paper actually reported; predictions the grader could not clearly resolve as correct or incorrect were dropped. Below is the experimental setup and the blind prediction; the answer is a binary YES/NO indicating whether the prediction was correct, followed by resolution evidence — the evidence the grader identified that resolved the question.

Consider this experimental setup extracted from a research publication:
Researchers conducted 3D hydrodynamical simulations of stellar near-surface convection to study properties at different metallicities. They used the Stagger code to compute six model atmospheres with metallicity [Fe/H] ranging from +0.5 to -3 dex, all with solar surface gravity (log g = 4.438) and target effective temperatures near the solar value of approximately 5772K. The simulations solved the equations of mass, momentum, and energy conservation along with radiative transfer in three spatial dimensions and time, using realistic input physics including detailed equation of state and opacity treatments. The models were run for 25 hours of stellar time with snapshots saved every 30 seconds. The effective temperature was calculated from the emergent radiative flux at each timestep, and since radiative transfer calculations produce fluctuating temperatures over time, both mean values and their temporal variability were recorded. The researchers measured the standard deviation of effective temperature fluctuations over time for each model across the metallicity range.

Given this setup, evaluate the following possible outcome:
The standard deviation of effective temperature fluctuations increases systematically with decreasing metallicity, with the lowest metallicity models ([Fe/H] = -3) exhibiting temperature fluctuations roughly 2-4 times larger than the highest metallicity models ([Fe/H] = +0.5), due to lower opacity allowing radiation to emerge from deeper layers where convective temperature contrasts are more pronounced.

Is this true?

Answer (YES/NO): NO